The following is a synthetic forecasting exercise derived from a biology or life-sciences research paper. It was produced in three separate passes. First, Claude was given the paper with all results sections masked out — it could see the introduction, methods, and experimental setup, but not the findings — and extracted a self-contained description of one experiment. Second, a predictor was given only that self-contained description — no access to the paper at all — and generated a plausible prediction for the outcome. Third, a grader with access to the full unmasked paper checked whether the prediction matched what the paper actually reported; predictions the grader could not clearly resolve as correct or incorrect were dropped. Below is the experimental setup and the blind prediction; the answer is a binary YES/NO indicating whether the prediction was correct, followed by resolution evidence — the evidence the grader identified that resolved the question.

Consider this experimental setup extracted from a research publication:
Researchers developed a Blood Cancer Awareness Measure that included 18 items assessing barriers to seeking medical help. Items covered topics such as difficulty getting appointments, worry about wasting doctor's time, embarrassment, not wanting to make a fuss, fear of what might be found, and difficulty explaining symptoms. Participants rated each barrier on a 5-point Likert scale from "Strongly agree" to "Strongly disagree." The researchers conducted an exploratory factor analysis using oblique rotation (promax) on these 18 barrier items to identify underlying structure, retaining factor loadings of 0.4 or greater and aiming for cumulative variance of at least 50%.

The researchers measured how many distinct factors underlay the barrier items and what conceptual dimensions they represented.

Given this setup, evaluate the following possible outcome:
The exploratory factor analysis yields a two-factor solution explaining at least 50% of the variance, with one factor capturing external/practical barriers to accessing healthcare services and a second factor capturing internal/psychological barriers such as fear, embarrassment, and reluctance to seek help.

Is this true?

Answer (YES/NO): NO